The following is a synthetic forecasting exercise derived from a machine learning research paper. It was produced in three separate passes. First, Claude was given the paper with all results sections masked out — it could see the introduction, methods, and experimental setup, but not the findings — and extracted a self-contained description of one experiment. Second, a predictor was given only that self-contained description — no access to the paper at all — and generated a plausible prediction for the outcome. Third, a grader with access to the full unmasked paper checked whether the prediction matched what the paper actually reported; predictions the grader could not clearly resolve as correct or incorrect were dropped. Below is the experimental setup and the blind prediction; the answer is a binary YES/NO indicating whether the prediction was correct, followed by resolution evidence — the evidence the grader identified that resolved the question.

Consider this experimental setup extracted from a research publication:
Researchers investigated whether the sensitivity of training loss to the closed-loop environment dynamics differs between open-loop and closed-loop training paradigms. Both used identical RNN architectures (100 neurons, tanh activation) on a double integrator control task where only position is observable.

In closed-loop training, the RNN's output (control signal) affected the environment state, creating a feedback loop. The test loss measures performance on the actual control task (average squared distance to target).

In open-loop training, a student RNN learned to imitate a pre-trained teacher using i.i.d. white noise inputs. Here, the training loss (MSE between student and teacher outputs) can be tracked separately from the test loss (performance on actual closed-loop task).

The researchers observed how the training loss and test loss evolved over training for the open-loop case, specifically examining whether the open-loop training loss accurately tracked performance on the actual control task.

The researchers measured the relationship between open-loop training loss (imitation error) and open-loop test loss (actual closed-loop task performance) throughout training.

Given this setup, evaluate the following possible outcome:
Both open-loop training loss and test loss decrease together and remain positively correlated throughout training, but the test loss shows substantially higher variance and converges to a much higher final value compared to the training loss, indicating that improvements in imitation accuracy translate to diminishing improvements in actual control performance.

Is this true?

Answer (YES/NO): NO